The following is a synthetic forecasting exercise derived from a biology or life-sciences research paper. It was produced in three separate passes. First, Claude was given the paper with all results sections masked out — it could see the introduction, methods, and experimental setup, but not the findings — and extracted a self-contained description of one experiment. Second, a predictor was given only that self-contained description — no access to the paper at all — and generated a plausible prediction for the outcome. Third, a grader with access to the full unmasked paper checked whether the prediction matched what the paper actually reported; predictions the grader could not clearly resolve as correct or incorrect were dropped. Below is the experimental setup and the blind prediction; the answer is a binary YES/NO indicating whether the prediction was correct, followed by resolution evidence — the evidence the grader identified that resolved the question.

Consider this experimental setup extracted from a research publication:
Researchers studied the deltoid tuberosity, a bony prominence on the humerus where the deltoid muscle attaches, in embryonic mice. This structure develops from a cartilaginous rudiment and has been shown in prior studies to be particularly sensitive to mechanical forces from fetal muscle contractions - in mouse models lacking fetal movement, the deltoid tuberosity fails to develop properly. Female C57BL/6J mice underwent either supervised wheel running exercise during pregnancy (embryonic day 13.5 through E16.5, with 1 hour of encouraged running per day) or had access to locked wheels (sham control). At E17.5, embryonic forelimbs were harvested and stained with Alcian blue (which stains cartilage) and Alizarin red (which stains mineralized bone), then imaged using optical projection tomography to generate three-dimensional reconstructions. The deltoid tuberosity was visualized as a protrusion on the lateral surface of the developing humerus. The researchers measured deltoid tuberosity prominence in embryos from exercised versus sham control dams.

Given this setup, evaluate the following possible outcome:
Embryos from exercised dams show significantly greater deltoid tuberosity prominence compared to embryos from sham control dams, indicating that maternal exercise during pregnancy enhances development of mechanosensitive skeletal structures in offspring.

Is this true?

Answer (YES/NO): YES